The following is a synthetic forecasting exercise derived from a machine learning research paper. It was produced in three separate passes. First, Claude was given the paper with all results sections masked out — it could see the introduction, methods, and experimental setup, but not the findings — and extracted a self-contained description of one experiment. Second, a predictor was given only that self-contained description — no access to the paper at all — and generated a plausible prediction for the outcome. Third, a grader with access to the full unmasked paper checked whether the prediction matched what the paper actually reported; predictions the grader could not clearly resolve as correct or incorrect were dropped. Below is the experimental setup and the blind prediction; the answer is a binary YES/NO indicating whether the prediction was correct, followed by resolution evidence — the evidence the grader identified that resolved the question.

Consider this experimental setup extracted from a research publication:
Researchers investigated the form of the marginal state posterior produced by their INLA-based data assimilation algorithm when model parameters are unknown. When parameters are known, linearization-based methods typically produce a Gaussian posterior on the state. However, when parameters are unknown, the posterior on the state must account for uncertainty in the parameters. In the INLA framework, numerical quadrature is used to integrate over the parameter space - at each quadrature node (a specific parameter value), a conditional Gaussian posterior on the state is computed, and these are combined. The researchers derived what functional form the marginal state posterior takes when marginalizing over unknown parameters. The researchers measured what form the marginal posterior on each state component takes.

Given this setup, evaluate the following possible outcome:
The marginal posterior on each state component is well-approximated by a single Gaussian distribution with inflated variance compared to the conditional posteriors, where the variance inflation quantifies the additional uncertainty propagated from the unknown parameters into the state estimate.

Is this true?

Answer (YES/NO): NO